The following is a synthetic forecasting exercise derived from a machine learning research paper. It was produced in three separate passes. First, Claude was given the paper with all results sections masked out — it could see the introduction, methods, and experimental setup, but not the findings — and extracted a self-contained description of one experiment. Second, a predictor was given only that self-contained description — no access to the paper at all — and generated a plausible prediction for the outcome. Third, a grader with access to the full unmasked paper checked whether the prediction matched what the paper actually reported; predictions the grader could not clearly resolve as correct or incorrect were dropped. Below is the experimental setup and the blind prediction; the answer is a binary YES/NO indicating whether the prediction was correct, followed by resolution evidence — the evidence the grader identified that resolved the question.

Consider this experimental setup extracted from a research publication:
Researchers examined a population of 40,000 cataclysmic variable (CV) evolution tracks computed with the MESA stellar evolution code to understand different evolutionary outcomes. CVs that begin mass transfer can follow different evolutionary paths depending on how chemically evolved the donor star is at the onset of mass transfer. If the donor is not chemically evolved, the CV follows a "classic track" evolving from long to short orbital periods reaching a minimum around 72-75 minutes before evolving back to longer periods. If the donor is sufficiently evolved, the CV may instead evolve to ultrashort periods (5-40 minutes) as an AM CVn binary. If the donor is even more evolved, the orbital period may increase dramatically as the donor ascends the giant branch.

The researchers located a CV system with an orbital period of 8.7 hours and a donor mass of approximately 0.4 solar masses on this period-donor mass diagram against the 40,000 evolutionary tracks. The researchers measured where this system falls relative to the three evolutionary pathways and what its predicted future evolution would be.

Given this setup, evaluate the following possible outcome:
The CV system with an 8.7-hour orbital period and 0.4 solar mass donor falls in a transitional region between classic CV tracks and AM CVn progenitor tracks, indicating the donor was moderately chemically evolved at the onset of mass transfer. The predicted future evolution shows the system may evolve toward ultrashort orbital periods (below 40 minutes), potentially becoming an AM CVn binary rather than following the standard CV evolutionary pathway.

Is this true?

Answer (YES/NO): YES